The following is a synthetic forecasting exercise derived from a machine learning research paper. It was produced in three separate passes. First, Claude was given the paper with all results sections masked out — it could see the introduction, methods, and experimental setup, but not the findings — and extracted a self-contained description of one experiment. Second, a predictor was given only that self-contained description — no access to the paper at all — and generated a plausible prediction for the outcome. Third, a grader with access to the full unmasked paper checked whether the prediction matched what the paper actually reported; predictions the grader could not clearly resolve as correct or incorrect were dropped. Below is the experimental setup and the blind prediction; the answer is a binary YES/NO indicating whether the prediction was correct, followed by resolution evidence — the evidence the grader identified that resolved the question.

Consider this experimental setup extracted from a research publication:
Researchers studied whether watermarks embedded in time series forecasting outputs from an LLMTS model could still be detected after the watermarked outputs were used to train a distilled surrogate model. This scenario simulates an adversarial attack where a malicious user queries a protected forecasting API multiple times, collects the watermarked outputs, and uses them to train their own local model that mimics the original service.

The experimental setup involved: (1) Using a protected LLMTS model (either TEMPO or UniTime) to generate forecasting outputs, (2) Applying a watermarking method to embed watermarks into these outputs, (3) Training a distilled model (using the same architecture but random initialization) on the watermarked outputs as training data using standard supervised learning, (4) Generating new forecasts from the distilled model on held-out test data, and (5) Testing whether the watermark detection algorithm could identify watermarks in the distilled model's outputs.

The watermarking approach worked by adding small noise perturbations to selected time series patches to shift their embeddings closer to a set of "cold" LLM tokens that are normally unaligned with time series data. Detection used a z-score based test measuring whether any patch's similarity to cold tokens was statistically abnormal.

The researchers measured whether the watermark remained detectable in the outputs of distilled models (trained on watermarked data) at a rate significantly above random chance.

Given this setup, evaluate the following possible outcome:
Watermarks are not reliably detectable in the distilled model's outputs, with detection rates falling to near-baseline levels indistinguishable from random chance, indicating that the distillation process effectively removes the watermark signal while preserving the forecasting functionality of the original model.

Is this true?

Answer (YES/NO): NO